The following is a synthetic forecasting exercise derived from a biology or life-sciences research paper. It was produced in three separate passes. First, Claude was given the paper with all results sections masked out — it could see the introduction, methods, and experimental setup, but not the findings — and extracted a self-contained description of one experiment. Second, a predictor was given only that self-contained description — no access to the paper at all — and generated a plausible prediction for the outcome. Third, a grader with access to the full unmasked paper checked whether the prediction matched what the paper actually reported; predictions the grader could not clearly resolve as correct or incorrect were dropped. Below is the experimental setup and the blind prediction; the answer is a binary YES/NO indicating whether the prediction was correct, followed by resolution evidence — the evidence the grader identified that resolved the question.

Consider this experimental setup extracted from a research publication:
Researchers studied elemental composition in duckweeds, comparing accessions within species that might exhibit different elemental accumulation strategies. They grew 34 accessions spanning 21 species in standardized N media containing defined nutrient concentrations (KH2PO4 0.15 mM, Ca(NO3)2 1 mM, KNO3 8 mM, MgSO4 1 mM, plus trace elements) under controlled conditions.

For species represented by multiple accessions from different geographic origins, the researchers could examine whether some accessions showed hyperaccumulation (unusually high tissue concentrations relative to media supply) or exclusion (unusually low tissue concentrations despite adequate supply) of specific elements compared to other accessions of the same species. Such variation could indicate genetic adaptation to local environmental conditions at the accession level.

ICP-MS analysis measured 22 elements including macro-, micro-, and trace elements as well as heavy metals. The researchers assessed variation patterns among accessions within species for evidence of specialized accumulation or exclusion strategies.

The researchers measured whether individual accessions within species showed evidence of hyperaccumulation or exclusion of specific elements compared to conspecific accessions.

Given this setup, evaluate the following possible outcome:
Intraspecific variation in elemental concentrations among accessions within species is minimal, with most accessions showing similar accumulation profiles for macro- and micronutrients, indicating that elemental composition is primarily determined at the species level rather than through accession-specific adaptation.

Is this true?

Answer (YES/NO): NO